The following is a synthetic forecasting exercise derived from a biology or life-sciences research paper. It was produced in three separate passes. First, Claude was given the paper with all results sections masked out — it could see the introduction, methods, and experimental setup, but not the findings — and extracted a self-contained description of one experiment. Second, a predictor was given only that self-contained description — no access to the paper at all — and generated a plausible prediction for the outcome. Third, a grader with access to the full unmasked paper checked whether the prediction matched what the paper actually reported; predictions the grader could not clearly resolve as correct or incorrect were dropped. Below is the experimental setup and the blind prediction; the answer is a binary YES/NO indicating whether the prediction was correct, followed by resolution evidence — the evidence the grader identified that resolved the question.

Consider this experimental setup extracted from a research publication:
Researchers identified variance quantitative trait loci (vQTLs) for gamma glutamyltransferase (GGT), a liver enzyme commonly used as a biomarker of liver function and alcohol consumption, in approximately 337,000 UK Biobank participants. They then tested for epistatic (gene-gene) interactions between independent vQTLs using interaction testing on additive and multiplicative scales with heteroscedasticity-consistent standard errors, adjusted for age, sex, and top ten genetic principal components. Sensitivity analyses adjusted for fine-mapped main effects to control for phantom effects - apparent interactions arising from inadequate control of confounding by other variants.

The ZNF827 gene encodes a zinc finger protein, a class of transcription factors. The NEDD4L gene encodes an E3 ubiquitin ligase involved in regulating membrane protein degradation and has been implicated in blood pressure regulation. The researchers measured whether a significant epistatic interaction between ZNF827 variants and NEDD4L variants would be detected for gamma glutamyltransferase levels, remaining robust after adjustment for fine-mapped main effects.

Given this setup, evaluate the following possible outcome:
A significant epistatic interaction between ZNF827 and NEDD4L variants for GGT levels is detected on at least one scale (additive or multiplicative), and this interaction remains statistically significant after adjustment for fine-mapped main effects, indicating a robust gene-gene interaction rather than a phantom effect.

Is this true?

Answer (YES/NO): YES